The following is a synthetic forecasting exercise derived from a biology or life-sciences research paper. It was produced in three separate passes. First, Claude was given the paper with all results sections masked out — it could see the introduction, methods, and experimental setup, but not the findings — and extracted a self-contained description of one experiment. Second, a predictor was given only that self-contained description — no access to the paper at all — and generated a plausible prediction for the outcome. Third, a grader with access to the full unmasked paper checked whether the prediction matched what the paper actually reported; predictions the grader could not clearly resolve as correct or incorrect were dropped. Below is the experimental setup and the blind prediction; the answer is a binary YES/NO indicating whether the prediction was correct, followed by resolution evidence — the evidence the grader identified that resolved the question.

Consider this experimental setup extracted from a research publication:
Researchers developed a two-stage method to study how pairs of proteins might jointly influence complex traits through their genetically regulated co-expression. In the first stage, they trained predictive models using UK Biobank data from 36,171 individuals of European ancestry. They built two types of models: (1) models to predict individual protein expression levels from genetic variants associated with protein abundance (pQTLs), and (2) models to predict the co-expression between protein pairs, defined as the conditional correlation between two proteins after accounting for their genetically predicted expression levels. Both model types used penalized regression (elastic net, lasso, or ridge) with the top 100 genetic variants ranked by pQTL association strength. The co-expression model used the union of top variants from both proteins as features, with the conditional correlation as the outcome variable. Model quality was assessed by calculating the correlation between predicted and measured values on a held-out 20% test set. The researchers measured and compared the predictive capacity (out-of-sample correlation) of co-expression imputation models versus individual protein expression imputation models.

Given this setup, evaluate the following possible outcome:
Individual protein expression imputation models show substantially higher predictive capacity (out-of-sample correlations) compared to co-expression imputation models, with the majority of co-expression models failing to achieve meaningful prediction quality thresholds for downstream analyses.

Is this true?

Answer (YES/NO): YES